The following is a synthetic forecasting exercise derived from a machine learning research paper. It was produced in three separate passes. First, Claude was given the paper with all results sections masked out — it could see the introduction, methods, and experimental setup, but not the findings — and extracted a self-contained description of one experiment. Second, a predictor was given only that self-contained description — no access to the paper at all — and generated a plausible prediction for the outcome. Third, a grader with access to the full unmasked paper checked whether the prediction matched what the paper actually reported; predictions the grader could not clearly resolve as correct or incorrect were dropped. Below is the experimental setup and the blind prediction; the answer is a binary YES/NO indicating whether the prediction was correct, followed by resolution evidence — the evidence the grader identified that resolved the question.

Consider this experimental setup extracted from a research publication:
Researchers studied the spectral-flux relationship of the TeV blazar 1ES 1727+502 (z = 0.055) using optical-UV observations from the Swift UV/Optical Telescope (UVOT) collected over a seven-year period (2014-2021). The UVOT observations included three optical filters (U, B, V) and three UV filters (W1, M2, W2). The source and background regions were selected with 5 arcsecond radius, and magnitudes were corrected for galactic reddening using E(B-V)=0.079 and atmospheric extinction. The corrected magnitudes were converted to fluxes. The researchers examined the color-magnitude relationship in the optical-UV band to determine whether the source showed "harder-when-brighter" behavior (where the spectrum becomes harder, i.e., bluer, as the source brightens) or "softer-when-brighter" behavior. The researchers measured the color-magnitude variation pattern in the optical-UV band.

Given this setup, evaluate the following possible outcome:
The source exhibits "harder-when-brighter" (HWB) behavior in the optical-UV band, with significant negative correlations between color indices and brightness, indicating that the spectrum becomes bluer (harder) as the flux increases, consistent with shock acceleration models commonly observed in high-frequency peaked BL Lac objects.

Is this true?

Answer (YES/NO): YES